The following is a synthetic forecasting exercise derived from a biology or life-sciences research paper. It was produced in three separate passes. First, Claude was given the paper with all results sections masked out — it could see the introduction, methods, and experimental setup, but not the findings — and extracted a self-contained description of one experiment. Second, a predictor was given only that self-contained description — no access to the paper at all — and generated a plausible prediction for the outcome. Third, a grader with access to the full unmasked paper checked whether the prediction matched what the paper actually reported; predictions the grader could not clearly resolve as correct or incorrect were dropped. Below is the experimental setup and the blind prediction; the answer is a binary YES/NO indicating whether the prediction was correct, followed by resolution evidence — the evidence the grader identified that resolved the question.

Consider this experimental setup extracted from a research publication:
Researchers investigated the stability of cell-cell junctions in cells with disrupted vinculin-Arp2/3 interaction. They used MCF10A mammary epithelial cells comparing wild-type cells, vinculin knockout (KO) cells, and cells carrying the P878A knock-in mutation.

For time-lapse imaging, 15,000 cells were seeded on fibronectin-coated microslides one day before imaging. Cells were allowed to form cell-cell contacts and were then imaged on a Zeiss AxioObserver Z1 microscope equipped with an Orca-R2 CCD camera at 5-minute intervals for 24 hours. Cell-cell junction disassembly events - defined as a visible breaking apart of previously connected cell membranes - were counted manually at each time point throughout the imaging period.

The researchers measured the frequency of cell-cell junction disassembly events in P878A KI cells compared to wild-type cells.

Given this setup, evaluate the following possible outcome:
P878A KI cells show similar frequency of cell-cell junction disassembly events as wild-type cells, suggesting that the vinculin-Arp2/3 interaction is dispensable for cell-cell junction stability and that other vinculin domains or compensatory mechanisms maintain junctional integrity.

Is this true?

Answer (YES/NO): NO